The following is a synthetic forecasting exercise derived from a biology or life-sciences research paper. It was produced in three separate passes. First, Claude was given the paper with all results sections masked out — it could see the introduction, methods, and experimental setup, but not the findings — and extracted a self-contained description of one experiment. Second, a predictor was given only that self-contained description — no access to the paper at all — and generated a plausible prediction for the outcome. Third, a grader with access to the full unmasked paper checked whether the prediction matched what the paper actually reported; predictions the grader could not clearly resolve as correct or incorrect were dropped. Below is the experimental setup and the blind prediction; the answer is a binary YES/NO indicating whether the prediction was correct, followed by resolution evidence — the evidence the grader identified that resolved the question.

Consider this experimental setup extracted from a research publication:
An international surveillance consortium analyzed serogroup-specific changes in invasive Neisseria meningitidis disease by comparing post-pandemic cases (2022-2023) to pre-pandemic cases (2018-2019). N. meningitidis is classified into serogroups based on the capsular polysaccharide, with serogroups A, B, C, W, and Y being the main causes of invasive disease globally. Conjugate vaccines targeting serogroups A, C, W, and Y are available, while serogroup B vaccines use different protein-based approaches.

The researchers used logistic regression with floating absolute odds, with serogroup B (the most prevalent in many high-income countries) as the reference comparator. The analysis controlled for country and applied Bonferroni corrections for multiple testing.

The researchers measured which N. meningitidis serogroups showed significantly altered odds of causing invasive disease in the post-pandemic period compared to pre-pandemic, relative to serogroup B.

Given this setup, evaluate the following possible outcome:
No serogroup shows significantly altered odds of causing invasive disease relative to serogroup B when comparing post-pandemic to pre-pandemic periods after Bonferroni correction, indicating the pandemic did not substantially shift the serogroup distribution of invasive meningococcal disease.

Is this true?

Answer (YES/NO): NO